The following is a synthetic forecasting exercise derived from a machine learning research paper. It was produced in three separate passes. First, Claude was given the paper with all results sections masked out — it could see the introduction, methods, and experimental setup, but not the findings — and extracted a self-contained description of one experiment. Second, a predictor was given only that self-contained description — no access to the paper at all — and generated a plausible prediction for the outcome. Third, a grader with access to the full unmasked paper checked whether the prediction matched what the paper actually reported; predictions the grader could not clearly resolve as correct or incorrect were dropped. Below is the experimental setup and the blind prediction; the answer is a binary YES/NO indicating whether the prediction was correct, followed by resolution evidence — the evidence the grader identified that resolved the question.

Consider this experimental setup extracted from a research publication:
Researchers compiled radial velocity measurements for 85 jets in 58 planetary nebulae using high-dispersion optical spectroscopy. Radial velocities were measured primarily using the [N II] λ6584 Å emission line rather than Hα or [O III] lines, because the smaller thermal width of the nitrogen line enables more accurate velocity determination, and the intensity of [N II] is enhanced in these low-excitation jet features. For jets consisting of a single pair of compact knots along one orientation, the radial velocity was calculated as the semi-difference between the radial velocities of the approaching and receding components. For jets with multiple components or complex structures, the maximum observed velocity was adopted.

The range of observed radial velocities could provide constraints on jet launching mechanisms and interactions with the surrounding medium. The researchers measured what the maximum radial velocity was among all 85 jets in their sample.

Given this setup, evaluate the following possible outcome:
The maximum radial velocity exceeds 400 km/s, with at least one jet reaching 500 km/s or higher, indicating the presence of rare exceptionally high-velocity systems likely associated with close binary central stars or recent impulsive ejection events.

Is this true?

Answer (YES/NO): NO